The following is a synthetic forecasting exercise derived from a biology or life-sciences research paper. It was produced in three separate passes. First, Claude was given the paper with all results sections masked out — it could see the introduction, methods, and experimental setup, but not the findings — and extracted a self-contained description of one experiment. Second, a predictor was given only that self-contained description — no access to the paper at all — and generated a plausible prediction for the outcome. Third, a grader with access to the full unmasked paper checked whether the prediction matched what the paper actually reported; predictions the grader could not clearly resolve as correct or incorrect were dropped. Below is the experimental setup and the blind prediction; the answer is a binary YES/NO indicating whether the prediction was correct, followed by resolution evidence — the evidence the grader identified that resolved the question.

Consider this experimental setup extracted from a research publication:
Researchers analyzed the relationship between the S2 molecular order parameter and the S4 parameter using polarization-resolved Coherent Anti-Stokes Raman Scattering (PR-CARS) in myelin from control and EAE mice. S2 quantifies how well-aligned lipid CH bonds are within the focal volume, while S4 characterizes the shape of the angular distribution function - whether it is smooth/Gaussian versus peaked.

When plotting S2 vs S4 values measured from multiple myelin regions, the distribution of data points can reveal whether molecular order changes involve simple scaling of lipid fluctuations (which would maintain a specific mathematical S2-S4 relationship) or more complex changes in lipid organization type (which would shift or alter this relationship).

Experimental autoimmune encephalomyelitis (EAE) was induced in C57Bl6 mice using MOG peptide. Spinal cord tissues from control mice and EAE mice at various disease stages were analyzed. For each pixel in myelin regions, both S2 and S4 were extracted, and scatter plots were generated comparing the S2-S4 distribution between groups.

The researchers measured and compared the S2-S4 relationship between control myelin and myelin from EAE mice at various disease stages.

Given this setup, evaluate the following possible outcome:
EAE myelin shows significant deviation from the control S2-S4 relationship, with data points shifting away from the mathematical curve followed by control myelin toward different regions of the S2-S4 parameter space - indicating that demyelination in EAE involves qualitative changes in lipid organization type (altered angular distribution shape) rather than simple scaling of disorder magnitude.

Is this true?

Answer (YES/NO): NO